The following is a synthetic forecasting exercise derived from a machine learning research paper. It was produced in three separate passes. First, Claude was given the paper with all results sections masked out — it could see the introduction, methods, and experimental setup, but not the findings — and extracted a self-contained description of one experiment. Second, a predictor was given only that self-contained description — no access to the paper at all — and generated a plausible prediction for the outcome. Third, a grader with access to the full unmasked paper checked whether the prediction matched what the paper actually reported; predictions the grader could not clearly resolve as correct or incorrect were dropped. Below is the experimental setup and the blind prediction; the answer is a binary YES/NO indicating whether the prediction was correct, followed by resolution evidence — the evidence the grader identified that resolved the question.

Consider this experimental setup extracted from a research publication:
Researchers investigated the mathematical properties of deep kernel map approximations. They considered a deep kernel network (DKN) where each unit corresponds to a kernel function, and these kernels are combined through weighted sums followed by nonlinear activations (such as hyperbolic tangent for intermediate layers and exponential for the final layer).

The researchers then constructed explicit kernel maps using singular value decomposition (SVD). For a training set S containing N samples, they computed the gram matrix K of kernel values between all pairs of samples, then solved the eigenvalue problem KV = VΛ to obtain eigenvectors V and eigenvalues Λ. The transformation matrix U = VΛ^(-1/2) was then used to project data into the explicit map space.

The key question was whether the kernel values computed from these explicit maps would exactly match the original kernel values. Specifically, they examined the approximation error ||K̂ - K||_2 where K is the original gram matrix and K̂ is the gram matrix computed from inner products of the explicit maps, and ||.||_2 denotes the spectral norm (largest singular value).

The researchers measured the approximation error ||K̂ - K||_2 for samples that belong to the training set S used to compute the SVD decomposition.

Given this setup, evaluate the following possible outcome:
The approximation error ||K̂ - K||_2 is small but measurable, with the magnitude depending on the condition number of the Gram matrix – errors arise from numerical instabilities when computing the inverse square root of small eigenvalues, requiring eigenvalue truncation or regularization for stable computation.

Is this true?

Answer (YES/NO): NO